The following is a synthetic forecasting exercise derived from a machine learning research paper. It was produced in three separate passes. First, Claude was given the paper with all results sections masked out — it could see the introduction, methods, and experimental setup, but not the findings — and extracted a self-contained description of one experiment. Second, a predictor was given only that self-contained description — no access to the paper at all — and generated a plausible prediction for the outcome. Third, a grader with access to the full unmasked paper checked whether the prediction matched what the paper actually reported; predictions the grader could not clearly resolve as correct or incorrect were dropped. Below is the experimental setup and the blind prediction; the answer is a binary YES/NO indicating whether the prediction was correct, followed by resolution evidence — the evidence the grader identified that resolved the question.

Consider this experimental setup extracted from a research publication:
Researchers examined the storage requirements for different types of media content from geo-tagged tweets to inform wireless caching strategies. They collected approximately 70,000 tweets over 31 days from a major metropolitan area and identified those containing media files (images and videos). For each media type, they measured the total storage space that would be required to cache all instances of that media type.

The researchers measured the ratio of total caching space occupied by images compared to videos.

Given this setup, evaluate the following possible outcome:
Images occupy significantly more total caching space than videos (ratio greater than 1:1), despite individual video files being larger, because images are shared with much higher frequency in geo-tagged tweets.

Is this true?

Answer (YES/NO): YES